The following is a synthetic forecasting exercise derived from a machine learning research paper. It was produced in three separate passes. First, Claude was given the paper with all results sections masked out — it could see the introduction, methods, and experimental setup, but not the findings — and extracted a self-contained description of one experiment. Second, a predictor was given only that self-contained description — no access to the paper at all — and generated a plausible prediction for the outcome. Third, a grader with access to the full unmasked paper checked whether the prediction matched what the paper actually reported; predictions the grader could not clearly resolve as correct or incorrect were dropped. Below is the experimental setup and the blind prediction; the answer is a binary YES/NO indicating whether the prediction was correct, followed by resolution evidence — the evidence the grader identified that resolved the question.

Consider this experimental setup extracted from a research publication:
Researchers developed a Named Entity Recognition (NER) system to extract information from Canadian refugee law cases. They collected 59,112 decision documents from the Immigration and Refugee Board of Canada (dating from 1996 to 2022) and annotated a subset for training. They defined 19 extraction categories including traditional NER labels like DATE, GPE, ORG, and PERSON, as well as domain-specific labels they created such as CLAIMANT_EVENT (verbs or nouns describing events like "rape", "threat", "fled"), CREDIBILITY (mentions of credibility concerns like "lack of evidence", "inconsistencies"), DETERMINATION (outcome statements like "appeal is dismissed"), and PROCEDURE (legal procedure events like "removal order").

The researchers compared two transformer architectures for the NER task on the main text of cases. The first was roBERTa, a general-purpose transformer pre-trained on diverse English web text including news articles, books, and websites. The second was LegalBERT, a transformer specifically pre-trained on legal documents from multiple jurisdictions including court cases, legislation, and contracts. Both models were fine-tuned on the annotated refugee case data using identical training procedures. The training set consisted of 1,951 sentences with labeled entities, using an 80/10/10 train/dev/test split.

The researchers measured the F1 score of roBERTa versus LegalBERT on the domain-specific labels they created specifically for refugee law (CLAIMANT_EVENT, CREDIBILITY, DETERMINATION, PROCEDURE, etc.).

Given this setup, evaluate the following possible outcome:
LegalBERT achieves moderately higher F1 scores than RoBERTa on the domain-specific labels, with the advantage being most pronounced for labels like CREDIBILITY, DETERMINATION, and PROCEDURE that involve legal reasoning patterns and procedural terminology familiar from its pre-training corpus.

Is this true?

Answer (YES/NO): NO